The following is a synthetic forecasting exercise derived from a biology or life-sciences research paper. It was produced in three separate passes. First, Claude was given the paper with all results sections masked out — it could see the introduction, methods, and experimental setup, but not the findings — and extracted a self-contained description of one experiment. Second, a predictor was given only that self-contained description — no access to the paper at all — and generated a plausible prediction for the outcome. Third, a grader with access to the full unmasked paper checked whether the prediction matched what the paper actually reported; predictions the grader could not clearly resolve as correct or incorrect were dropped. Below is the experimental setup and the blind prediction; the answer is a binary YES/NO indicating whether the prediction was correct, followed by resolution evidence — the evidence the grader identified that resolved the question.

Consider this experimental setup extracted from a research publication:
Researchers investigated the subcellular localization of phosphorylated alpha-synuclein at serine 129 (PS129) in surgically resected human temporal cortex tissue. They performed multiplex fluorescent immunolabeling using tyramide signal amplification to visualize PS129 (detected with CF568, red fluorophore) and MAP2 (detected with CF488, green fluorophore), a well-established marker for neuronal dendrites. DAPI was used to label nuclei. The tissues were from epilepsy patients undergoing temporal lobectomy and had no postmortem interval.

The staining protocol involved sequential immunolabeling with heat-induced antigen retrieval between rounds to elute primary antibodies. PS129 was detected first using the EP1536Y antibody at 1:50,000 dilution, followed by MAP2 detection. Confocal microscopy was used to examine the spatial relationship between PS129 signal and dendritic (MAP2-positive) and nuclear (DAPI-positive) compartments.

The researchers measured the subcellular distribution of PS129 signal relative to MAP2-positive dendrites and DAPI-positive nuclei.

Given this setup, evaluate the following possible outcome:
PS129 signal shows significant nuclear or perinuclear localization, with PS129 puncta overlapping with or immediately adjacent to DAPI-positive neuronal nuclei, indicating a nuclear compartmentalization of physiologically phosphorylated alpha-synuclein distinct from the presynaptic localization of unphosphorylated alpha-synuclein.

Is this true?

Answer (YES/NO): NO